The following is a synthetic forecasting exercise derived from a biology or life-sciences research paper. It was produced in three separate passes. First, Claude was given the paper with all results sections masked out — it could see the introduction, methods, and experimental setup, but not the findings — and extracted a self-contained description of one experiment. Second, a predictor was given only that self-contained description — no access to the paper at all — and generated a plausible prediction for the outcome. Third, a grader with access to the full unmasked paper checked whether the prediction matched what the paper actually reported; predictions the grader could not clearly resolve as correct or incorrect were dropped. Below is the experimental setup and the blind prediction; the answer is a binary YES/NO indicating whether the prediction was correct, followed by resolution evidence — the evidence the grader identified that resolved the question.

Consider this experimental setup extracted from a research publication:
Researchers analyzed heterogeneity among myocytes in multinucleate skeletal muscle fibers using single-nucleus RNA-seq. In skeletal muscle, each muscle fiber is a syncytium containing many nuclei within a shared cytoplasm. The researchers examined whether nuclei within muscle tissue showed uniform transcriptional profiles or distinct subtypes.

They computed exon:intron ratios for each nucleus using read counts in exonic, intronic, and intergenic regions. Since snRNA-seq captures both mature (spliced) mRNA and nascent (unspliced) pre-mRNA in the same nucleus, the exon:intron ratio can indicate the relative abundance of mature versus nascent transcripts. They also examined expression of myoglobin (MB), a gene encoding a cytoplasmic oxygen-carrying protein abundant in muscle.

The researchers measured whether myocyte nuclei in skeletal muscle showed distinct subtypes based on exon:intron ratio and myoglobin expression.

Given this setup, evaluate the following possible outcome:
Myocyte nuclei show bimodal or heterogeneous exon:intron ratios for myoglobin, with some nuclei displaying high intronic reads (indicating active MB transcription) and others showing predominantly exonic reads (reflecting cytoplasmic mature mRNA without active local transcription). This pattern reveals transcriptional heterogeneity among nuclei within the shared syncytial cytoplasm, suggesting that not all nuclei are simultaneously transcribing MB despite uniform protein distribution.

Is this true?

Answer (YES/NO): YES